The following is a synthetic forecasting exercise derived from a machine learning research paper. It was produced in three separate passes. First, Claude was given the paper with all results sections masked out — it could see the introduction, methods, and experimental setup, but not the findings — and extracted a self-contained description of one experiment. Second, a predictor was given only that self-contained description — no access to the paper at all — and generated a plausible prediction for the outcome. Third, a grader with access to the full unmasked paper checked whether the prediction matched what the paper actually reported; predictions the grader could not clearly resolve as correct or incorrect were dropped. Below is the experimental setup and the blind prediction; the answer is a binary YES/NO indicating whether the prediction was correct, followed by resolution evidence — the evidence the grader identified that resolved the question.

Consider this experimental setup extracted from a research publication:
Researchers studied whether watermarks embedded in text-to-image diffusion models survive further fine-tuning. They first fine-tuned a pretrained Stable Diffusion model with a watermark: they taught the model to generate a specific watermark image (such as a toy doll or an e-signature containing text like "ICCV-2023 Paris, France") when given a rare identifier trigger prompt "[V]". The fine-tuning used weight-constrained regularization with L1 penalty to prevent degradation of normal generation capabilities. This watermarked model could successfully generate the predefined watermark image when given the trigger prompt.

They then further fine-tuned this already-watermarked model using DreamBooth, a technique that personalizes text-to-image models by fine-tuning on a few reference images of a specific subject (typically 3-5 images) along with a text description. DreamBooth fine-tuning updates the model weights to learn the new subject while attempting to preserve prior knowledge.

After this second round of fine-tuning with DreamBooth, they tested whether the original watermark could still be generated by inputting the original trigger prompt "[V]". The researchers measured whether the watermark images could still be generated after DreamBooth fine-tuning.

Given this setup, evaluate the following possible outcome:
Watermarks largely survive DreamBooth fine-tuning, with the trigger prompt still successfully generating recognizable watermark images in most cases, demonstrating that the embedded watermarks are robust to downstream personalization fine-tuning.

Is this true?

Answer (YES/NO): YES